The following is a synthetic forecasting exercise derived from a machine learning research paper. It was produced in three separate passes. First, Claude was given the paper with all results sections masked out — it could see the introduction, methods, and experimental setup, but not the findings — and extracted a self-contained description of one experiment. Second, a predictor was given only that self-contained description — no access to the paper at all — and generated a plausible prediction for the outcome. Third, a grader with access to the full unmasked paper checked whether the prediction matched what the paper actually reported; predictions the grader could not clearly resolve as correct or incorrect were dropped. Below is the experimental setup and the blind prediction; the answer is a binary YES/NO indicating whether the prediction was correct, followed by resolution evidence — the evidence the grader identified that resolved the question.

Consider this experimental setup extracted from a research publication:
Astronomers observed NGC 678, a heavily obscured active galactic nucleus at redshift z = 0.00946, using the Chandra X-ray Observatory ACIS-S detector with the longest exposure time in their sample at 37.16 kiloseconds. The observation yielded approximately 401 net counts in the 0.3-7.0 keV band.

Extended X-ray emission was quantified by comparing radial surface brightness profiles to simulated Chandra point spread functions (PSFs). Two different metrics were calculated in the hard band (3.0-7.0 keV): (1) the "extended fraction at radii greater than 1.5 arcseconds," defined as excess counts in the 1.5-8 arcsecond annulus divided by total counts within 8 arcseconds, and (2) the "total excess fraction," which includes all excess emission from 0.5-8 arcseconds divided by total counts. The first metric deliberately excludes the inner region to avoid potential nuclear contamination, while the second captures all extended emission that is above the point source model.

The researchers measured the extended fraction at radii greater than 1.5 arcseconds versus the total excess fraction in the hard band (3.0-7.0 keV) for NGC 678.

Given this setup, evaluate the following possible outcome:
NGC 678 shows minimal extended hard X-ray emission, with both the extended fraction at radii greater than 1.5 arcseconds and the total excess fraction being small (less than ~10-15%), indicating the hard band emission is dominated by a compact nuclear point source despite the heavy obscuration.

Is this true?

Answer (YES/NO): NO